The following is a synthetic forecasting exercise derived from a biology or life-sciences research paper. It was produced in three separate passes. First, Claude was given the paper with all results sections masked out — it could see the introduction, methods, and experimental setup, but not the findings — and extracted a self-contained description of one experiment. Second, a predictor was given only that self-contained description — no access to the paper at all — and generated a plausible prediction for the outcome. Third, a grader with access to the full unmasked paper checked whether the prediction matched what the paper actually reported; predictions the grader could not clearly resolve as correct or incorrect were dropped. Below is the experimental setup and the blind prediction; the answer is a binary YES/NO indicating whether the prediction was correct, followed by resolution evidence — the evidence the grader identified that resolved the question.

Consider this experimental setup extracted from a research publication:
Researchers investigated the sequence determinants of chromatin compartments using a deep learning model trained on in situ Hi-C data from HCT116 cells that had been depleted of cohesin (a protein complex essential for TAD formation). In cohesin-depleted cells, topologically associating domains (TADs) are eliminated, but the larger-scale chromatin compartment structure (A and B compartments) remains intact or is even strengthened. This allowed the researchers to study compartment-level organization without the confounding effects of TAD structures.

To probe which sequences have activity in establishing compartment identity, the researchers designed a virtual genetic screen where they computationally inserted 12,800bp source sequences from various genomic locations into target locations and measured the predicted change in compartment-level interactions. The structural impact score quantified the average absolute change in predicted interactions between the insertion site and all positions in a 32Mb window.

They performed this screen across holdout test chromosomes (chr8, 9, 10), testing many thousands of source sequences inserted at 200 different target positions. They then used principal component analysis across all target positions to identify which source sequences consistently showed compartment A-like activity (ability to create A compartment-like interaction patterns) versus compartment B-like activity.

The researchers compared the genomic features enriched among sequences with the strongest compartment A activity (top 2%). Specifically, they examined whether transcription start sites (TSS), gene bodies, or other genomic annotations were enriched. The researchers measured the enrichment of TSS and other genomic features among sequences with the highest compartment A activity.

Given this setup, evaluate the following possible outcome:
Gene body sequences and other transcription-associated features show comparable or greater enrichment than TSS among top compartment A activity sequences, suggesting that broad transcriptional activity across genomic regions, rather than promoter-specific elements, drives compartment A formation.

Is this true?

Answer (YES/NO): NO